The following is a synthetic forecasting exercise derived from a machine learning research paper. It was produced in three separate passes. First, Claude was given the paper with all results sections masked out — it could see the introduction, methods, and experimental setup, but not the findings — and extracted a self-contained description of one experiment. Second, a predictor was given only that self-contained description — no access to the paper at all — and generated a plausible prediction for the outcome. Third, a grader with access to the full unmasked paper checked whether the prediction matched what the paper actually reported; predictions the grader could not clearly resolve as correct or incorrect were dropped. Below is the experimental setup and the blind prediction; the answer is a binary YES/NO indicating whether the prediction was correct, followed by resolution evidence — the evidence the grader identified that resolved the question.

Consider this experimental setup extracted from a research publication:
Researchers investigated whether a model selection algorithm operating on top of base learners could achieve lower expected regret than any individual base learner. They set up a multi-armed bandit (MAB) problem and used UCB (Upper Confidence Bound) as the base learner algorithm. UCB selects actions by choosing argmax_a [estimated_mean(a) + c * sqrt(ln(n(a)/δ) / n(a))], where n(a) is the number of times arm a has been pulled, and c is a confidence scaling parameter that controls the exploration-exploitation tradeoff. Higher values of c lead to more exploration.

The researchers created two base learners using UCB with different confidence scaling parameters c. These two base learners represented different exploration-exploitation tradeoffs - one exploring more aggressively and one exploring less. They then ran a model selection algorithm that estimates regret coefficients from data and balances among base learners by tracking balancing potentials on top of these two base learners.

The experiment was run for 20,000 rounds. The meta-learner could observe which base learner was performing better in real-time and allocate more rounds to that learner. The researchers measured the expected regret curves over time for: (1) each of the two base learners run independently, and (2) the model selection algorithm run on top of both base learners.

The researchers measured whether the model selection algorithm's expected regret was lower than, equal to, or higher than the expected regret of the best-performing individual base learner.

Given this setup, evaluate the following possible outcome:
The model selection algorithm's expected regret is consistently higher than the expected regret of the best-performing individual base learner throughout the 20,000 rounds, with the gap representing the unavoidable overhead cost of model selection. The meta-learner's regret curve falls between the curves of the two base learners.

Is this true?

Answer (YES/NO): NO